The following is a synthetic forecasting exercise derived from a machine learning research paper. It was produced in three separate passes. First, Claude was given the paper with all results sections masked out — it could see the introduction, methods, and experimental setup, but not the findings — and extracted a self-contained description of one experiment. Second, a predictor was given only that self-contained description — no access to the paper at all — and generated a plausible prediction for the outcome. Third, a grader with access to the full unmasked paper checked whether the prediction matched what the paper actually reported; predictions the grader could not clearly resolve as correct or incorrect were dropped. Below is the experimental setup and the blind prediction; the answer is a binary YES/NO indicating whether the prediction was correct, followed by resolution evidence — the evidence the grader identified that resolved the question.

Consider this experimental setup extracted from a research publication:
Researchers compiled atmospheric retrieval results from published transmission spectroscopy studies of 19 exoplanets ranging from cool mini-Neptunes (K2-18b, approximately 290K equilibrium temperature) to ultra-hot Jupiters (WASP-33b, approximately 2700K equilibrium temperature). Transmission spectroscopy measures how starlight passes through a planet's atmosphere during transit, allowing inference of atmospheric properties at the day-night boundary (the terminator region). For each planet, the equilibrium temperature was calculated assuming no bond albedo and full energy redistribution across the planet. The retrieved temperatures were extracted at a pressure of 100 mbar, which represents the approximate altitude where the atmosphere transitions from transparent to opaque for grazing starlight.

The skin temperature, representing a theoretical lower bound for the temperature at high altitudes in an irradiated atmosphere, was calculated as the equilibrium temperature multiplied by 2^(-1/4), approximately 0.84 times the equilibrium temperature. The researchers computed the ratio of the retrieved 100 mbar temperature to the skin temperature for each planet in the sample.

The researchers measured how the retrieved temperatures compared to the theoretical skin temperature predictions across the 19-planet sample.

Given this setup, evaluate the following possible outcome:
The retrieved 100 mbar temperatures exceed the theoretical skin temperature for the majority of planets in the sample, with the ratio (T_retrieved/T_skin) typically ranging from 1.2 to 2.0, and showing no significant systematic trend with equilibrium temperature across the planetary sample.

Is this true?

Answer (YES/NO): NO